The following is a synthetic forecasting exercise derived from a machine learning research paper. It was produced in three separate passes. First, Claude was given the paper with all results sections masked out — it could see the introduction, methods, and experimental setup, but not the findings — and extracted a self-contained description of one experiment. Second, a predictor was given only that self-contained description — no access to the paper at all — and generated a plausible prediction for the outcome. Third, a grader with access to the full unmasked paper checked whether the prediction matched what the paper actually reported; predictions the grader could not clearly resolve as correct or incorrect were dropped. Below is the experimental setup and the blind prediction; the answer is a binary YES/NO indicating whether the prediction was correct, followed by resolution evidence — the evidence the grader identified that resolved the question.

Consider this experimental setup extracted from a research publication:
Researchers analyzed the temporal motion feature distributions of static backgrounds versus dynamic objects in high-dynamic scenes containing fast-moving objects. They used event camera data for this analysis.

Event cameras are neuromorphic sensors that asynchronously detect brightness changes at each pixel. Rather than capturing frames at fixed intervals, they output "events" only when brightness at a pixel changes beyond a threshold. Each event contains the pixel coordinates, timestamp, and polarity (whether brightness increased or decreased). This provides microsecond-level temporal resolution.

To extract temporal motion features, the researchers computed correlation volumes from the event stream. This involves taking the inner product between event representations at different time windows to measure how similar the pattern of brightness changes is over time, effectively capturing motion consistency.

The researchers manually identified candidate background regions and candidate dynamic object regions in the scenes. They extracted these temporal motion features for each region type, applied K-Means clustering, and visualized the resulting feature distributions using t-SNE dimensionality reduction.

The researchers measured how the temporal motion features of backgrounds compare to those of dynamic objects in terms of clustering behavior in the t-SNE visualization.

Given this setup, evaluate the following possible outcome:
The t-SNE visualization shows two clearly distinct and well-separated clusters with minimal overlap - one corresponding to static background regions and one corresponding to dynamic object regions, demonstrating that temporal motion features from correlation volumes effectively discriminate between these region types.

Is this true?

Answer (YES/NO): NO